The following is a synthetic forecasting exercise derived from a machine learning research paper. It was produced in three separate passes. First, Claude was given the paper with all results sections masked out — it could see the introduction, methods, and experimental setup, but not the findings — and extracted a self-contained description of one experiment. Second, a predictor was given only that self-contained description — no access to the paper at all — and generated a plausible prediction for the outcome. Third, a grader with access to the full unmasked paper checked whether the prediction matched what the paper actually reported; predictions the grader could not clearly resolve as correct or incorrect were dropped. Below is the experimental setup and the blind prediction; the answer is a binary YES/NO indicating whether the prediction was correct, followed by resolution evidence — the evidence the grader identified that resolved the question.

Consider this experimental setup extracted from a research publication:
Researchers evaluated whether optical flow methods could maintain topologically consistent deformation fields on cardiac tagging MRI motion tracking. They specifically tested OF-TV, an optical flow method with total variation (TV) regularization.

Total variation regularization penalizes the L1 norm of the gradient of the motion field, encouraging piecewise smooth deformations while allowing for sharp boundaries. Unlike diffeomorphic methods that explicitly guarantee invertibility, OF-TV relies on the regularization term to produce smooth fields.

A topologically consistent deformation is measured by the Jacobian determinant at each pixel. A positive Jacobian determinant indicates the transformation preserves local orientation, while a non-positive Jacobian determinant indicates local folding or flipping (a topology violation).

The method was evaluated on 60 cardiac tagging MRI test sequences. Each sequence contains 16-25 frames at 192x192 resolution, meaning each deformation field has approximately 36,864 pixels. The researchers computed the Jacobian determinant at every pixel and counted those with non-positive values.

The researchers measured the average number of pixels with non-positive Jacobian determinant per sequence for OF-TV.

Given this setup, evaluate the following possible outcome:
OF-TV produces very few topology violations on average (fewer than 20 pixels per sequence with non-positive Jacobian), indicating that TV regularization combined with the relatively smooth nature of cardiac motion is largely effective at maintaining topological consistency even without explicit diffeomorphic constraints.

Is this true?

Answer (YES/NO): NO